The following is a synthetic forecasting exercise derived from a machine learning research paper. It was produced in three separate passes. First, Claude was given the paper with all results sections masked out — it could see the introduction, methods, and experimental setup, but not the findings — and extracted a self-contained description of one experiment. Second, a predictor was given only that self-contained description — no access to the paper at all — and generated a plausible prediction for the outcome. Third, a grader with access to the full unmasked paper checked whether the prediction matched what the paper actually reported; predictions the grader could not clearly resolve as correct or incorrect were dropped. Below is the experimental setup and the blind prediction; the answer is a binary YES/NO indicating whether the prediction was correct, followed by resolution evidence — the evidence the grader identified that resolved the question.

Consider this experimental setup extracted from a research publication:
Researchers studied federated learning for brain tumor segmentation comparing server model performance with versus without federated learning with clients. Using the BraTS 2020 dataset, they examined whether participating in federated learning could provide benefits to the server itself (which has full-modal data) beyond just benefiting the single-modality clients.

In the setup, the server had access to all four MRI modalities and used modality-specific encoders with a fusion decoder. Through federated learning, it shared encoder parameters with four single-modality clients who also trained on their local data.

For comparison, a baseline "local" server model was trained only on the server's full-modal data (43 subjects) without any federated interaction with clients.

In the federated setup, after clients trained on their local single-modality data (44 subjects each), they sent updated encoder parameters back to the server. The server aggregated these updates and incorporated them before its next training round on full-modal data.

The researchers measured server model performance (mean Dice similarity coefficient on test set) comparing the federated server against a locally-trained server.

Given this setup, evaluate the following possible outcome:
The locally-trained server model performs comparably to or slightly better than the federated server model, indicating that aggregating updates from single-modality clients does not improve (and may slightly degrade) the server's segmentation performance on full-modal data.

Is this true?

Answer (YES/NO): NO